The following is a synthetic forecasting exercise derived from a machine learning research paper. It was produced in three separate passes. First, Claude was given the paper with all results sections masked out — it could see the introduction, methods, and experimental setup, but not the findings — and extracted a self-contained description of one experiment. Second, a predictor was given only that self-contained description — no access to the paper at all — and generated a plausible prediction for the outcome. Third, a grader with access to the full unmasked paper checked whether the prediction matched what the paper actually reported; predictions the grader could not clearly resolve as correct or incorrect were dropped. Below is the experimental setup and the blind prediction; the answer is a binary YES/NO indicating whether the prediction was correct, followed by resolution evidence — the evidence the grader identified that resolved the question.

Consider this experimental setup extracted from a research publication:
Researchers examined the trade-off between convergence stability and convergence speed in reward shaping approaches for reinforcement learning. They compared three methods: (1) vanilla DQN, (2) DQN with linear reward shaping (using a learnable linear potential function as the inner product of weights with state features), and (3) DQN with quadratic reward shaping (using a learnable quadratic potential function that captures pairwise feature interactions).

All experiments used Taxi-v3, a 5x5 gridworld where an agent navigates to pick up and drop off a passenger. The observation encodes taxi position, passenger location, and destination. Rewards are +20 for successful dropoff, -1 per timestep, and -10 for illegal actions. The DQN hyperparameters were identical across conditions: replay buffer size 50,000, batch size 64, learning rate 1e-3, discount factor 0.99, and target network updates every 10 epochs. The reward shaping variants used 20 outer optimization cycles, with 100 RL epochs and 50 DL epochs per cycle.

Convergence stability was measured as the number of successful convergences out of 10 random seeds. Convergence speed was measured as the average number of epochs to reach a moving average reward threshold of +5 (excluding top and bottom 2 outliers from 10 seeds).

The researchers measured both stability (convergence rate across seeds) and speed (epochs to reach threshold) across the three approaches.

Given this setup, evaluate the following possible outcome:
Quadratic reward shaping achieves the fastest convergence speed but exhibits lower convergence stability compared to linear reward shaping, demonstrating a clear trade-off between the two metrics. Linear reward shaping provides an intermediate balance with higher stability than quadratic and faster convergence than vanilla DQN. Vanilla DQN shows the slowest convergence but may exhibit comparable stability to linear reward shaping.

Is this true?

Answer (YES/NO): NO